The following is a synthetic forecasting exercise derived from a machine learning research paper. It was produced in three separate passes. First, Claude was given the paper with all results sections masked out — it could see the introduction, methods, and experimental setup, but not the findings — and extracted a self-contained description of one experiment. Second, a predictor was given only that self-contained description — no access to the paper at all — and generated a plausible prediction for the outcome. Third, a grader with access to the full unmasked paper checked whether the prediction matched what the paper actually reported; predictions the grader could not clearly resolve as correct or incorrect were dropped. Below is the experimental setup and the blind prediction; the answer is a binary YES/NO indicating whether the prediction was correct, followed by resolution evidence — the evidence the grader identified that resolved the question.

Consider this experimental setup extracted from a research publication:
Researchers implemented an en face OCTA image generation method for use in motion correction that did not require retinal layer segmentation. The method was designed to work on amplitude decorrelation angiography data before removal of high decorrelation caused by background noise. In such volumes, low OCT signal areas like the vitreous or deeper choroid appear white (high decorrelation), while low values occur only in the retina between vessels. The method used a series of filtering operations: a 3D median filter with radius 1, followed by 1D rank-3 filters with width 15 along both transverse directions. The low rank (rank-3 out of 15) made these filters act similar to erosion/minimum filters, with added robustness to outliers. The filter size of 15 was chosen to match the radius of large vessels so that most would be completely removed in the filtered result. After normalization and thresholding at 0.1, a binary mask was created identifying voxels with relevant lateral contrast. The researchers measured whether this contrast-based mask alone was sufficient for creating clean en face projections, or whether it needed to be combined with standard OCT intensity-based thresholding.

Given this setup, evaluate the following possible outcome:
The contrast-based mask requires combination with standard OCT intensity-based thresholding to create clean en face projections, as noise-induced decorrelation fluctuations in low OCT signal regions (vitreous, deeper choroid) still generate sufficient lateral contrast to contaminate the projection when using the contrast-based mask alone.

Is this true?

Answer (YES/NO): NO